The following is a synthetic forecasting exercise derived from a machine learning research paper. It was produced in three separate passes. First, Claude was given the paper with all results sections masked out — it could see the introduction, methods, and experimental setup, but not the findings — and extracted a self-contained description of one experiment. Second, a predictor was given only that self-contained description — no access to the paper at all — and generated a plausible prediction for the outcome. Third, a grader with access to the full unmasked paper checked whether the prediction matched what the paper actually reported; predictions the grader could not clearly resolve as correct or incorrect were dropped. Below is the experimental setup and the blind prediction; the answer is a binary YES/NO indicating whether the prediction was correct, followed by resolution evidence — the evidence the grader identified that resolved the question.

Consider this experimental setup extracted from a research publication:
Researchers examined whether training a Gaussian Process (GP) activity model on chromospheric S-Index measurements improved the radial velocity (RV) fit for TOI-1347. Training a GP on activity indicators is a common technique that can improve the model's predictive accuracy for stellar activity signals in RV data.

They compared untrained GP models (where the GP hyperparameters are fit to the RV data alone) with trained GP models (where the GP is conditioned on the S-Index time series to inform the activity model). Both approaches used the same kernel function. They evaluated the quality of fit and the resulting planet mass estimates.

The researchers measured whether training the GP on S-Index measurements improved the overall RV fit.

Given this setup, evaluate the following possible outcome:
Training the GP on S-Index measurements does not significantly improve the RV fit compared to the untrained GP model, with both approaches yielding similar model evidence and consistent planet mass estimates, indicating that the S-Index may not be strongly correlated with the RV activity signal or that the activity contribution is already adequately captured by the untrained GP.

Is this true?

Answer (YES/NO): YES